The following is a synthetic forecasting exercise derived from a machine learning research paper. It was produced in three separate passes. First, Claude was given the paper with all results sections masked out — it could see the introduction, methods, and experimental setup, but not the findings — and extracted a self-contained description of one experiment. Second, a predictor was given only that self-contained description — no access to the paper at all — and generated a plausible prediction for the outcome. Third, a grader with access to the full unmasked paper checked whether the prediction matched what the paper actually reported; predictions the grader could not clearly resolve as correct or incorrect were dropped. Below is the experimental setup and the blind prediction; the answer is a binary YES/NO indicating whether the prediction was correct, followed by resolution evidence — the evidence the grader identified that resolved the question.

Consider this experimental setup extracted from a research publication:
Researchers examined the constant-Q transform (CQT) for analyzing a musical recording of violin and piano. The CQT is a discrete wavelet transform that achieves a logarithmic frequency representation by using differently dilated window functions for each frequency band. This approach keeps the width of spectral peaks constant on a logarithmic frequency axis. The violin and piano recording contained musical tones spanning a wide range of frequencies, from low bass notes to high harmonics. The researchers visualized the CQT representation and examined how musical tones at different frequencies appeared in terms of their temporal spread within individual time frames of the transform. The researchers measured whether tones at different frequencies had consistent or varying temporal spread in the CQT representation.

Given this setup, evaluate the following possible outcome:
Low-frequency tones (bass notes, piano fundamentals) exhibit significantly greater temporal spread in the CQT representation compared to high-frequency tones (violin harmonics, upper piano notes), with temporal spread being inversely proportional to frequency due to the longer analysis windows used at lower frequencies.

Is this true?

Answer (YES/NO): YES